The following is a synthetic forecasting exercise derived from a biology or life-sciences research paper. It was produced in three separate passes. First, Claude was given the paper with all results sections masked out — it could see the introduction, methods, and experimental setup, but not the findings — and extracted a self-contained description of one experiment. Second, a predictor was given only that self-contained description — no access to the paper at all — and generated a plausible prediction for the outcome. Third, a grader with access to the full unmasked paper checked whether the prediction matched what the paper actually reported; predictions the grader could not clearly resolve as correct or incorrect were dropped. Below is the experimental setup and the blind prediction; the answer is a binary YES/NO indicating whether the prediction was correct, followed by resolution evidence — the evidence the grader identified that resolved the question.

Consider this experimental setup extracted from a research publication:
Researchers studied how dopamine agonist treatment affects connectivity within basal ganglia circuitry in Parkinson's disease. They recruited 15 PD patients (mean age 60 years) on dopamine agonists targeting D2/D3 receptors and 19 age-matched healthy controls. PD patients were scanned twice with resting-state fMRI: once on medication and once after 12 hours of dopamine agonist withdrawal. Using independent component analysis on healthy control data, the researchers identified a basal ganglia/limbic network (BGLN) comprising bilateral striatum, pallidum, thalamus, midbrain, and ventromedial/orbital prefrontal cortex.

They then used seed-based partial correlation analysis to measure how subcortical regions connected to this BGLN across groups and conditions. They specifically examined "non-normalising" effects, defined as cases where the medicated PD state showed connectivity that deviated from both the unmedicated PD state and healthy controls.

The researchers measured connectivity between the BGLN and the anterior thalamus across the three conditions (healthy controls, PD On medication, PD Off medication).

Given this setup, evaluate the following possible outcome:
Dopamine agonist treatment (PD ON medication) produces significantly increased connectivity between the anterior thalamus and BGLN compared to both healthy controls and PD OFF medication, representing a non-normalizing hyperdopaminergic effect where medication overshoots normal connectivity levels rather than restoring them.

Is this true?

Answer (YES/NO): NO